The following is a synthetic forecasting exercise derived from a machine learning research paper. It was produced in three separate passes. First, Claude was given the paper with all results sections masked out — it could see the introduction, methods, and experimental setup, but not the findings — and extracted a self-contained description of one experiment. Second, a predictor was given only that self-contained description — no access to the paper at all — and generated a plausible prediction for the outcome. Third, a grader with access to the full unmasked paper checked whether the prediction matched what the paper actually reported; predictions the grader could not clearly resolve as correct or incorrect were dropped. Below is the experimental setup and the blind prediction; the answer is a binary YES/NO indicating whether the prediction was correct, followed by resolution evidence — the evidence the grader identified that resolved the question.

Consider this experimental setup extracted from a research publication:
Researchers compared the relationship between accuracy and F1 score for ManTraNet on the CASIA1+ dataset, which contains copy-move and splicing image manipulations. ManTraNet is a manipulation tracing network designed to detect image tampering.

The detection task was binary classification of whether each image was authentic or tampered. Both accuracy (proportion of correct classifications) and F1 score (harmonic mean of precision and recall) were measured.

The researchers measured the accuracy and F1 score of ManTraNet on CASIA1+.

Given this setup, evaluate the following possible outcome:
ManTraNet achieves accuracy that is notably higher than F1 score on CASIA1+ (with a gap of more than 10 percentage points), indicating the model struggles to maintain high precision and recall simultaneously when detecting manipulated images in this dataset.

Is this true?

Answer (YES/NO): NO